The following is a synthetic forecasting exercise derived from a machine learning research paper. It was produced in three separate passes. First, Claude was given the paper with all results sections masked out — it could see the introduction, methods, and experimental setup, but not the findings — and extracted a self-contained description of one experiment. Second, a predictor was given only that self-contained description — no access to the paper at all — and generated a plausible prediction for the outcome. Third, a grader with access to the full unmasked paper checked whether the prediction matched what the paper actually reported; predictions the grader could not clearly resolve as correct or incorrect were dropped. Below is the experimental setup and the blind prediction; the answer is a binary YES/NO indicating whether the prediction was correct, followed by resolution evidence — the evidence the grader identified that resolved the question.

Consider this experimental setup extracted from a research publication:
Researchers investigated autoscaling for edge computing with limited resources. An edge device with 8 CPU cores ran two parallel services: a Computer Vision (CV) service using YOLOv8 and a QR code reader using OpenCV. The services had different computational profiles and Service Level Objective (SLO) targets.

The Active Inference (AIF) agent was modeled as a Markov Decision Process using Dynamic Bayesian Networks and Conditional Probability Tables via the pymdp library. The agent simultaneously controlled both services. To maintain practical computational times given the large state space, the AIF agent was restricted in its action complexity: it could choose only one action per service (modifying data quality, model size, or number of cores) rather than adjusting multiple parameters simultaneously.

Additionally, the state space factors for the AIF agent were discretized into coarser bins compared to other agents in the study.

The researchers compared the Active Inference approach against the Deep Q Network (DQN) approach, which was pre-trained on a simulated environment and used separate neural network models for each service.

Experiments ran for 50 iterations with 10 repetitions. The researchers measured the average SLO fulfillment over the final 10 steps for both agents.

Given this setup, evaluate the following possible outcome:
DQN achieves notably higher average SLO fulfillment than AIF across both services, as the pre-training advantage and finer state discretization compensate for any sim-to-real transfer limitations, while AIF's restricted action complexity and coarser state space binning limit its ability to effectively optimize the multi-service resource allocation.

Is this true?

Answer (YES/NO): NO